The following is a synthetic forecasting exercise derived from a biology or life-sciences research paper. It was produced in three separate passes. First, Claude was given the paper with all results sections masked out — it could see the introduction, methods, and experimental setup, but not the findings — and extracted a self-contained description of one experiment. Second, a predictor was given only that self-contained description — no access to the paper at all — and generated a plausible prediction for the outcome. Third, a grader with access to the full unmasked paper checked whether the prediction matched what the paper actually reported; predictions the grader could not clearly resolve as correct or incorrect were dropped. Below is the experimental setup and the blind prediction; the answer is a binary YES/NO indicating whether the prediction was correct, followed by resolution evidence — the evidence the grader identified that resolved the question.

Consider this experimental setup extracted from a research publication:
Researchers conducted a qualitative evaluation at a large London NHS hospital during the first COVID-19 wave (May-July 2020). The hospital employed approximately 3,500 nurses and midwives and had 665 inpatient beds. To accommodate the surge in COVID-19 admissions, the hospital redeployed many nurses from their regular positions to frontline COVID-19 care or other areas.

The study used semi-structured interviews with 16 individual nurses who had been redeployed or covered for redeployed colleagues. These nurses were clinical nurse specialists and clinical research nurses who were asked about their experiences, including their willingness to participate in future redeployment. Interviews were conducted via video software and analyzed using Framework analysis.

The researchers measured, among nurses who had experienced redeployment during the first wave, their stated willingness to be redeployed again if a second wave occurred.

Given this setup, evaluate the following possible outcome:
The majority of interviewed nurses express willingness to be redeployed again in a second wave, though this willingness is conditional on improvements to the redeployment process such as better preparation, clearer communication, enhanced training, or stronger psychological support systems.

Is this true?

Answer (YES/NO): NO